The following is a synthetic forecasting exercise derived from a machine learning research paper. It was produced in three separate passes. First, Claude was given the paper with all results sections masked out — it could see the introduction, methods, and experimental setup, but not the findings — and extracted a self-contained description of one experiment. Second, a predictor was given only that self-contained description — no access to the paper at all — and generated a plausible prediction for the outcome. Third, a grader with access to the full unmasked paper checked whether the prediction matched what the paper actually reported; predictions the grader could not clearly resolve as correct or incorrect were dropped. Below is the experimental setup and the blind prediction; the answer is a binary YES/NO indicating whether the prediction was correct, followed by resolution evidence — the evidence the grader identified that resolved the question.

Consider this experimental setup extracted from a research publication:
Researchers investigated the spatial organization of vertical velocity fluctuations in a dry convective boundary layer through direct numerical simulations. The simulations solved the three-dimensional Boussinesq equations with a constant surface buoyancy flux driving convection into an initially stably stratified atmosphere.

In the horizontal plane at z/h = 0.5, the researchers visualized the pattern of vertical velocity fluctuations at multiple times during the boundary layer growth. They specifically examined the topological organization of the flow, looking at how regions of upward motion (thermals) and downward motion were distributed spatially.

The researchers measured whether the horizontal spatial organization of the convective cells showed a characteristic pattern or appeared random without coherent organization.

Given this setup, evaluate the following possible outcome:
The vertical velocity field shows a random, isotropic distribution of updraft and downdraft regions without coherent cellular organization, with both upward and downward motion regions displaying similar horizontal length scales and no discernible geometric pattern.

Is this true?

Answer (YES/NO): NO